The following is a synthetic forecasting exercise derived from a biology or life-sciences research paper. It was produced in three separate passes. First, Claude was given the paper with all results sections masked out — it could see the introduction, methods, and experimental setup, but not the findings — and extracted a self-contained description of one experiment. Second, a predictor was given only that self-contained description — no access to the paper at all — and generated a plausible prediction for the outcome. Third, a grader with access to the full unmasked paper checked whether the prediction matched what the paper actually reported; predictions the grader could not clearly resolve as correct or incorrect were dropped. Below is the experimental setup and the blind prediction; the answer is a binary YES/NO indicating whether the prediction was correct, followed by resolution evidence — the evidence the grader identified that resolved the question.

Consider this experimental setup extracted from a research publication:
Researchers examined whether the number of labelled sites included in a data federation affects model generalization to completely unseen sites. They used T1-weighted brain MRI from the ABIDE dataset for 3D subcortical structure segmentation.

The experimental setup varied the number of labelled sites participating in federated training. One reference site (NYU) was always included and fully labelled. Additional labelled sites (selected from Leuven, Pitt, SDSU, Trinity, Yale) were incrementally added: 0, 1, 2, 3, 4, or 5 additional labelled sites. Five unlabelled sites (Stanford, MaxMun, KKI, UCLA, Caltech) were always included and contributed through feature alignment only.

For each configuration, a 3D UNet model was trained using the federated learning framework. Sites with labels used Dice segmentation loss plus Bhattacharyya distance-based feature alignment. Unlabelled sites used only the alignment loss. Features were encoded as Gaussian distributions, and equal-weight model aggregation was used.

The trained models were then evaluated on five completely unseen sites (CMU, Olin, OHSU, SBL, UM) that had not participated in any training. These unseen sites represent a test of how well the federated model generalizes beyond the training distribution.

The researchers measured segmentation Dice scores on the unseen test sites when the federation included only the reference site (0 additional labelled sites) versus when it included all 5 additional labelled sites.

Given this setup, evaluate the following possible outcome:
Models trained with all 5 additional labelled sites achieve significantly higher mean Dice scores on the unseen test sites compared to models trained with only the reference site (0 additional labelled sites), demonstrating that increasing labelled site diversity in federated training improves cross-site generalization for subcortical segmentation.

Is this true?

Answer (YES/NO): YES